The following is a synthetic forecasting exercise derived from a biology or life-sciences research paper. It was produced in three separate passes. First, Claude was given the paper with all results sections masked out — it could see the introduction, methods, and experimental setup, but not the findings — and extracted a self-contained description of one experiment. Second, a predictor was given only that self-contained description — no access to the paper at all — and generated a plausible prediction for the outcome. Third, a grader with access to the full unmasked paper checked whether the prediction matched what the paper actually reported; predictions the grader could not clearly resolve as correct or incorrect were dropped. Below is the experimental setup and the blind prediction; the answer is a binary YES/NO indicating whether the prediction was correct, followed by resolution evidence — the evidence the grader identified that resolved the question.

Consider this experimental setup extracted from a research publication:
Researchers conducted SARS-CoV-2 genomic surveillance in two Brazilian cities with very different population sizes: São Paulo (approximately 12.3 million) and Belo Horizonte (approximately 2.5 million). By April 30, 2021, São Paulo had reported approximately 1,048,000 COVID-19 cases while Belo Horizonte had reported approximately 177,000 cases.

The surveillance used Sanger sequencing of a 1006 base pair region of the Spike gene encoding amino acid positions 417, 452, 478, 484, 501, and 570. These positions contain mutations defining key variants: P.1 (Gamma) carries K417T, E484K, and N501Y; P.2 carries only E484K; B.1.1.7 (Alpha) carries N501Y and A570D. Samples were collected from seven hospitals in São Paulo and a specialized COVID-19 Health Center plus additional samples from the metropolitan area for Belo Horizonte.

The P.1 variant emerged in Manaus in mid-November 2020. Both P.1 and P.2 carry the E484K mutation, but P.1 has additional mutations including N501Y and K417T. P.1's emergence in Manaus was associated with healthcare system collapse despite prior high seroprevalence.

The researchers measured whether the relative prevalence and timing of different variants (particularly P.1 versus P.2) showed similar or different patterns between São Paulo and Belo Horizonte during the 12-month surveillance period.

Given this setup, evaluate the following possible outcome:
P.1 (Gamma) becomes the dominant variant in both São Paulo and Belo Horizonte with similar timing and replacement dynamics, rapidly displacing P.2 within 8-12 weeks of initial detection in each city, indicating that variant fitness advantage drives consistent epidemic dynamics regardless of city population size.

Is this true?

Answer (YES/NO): YES